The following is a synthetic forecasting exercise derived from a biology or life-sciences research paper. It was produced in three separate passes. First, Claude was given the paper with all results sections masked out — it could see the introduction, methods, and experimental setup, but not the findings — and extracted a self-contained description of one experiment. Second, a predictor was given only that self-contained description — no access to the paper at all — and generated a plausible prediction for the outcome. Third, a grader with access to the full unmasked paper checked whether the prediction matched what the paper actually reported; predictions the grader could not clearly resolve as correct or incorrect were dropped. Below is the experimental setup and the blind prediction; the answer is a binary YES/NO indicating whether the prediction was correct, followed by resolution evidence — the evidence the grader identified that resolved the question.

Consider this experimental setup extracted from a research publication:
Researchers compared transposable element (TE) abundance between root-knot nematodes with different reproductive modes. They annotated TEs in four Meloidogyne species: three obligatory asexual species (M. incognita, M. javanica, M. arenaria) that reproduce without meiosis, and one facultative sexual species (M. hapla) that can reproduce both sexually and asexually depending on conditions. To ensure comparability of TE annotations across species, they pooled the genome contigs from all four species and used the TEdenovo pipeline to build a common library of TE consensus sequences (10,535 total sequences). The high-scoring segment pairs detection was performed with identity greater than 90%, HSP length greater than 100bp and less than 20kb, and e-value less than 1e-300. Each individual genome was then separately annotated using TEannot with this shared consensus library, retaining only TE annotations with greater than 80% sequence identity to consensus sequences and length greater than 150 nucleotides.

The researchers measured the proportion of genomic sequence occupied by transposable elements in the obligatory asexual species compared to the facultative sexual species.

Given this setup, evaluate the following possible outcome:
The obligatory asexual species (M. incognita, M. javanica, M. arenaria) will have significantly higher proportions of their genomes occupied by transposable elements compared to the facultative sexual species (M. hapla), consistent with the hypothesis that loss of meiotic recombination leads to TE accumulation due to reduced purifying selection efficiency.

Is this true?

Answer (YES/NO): YES